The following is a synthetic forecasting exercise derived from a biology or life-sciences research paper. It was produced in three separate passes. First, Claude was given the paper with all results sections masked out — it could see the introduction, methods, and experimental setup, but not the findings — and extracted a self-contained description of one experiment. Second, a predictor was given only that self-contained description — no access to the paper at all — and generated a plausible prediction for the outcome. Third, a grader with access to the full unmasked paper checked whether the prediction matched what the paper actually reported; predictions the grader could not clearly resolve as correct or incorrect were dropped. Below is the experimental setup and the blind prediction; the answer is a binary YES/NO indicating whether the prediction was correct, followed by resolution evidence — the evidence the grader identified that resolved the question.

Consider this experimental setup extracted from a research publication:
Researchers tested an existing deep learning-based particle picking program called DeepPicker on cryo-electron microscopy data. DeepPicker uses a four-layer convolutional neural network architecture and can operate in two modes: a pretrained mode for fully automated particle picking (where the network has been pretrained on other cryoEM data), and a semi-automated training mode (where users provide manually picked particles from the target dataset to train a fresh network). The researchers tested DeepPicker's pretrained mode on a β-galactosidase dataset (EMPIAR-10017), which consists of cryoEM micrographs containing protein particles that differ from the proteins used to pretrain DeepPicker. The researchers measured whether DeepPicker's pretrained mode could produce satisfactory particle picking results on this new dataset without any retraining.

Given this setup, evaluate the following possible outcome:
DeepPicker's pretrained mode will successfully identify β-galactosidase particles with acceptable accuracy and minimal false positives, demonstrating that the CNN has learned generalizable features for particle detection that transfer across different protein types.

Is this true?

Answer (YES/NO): NO